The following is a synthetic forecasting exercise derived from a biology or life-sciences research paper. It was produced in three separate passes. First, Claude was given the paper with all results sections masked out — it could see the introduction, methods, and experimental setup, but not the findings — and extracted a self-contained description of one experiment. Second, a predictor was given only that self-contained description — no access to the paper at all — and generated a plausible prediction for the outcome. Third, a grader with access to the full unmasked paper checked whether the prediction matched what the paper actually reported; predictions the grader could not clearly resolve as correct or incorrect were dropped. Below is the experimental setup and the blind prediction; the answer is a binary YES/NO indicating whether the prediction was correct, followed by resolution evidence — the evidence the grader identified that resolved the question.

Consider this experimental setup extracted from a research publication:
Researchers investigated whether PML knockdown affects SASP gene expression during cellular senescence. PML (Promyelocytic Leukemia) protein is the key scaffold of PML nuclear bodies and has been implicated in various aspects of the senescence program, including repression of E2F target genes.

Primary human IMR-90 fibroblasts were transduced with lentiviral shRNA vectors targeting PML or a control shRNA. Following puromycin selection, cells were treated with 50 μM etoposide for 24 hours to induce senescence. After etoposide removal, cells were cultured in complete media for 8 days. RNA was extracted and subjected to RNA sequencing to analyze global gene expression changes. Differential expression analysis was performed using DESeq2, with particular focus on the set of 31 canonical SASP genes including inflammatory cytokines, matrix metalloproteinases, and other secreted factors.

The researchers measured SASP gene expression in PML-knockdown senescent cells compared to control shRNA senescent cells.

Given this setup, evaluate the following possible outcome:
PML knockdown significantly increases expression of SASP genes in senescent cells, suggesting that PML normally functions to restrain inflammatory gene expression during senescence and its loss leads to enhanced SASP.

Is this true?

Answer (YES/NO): NO